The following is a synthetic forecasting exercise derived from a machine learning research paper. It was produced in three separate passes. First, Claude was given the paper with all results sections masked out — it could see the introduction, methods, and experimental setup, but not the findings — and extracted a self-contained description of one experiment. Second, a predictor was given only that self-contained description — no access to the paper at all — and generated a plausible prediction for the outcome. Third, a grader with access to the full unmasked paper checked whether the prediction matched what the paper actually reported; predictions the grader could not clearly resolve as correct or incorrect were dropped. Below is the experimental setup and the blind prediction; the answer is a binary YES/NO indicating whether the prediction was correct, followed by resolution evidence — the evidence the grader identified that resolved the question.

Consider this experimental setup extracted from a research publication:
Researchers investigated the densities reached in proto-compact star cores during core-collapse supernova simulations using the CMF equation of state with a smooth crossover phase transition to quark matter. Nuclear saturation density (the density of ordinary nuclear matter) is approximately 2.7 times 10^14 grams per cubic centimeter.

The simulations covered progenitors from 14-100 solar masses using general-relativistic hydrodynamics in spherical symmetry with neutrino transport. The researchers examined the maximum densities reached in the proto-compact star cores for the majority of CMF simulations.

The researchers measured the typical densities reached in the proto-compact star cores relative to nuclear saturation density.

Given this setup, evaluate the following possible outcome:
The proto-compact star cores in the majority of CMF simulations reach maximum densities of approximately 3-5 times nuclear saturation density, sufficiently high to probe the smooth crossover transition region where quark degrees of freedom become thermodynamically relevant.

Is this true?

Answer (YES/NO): NO